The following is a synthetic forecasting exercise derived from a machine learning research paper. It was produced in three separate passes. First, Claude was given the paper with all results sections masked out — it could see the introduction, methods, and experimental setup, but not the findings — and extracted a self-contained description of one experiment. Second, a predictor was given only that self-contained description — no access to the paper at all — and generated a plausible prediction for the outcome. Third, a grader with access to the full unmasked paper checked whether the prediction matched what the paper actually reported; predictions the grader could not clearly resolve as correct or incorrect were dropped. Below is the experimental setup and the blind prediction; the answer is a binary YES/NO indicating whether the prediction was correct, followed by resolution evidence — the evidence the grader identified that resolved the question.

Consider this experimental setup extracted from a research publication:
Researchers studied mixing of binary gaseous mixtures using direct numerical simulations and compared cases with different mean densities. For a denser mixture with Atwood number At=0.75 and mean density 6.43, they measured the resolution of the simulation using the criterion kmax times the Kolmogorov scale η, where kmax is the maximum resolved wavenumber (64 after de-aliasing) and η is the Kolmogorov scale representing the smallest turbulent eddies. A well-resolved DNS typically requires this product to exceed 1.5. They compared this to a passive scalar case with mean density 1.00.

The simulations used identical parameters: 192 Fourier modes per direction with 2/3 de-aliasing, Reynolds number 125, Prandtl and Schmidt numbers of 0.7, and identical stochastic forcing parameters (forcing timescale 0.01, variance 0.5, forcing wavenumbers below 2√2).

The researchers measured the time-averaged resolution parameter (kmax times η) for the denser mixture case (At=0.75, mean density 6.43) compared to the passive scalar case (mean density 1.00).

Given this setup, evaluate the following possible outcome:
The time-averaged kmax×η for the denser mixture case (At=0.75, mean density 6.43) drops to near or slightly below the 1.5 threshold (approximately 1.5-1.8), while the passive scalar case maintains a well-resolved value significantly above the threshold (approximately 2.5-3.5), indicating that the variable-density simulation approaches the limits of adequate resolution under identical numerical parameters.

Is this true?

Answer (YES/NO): NO